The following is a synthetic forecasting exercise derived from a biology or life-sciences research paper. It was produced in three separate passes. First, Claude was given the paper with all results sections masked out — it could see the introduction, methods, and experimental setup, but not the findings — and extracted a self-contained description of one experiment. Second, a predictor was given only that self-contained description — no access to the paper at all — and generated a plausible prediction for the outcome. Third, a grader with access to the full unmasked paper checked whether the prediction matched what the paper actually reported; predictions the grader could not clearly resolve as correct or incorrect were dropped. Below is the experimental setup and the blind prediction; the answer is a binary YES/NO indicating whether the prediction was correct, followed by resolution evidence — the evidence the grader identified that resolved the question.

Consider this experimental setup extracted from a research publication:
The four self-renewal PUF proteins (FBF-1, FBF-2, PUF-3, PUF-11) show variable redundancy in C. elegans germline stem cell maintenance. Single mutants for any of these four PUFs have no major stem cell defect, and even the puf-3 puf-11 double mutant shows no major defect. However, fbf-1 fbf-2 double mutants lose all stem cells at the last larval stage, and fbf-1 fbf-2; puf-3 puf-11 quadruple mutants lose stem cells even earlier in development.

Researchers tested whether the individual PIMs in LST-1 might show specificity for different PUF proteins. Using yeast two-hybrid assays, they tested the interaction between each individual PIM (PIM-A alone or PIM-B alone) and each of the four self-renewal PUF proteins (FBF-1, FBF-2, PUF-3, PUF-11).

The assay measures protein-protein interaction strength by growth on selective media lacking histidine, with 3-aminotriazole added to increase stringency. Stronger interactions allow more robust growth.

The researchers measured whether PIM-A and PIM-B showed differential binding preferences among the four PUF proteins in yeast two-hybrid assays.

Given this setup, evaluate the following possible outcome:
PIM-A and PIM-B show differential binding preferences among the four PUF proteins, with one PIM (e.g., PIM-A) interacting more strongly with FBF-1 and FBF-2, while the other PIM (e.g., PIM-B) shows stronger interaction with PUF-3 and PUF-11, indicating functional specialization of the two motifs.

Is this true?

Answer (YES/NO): NO